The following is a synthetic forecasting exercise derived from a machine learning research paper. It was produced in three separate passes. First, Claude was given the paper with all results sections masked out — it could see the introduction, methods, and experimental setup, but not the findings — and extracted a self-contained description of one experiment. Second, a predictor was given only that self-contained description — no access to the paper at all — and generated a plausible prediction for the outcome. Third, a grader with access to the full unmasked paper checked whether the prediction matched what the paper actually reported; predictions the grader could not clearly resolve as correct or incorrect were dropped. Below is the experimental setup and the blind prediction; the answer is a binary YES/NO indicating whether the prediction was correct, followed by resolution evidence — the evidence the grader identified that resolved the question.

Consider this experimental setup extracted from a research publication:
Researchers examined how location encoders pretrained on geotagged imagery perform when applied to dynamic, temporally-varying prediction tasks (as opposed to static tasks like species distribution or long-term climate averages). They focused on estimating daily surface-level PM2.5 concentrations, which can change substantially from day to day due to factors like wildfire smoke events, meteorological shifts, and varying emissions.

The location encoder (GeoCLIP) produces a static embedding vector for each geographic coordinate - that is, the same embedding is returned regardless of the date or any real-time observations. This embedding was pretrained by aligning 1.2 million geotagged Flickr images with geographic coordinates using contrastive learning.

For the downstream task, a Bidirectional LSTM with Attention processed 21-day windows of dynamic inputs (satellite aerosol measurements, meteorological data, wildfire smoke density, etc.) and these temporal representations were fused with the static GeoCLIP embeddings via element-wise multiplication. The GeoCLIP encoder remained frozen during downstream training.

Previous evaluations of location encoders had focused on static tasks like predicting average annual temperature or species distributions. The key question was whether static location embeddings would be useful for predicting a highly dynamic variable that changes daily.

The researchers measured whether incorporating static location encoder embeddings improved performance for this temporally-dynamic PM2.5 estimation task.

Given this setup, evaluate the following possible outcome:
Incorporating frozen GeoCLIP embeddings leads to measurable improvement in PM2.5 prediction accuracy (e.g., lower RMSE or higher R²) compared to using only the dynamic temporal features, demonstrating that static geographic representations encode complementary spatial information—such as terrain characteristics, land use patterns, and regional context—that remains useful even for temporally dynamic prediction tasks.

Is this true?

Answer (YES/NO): YES